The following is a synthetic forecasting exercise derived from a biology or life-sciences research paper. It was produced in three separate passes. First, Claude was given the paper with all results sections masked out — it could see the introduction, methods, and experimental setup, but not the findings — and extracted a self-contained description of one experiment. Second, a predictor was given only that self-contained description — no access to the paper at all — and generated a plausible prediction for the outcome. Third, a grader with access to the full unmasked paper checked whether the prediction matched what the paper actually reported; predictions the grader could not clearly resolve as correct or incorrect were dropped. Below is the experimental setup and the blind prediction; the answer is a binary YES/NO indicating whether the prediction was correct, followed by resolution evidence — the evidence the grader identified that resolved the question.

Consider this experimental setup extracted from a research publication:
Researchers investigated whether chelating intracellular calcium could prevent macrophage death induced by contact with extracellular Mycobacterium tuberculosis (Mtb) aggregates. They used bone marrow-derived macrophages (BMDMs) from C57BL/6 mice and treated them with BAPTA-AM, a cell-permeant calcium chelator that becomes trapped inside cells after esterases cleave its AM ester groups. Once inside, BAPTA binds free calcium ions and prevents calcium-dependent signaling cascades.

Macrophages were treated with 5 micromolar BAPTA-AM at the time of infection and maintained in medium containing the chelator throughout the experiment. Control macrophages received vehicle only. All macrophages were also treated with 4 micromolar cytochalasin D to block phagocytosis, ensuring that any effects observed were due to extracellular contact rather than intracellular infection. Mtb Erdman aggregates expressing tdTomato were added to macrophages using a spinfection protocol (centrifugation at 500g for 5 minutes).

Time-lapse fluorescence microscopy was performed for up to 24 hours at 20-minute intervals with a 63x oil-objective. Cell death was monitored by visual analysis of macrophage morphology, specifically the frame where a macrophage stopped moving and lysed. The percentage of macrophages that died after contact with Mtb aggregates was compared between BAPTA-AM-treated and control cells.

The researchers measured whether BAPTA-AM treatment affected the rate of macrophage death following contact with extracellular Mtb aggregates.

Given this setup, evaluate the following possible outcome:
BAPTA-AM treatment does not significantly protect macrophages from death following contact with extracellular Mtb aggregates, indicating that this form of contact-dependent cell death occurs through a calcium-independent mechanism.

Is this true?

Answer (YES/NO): NO